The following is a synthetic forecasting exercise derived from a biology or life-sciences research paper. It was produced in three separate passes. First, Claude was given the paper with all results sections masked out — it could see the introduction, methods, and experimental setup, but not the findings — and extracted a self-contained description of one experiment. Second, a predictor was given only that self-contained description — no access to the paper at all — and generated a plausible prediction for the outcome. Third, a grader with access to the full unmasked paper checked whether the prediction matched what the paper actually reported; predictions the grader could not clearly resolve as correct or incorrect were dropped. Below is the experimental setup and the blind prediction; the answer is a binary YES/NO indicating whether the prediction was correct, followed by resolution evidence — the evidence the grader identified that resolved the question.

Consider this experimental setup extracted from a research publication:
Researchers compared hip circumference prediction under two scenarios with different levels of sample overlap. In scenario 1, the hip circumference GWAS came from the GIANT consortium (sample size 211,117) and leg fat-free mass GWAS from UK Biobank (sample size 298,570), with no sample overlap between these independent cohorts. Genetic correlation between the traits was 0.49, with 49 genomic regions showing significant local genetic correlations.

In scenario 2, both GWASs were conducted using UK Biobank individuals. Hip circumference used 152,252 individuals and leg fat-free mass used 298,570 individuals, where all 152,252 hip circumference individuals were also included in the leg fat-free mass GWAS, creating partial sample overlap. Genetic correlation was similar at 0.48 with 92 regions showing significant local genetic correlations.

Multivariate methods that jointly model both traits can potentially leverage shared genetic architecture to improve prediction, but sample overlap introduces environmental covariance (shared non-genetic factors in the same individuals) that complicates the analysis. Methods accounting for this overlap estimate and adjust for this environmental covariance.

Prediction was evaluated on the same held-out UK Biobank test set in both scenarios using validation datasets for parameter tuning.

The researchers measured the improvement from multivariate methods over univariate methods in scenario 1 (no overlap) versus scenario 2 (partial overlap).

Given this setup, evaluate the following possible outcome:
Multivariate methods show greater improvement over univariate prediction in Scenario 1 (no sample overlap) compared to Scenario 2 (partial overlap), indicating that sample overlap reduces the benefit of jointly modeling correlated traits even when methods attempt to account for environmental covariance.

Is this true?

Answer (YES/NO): YES